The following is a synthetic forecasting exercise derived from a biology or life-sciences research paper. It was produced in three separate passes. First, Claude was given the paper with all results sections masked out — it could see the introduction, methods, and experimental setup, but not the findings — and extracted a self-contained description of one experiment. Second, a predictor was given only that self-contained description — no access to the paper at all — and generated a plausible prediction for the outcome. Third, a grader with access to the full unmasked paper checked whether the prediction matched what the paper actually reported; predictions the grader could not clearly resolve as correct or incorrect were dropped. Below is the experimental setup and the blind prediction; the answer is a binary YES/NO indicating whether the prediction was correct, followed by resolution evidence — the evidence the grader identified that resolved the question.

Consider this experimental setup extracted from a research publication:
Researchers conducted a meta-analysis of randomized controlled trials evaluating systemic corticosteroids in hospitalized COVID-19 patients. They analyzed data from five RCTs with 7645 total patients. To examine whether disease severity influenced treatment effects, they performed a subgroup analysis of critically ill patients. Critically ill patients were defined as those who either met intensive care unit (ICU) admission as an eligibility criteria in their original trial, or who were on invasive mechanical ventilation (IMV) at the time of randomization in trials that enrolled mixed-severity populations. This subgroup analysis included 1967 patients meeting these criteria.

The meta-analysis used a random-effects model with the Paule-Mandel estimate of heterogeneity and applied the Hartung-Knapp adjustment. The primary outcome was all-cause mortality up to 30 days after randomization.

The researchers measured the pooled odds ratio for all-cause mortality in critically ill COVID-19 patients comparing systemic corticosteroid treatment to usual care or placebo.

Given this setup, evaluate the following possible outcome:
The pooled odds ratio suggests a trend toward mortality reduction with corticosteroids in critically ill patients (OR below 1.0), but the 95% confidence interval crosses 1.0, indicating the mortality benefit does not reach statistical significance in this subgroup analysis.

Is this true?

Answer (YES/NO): NO